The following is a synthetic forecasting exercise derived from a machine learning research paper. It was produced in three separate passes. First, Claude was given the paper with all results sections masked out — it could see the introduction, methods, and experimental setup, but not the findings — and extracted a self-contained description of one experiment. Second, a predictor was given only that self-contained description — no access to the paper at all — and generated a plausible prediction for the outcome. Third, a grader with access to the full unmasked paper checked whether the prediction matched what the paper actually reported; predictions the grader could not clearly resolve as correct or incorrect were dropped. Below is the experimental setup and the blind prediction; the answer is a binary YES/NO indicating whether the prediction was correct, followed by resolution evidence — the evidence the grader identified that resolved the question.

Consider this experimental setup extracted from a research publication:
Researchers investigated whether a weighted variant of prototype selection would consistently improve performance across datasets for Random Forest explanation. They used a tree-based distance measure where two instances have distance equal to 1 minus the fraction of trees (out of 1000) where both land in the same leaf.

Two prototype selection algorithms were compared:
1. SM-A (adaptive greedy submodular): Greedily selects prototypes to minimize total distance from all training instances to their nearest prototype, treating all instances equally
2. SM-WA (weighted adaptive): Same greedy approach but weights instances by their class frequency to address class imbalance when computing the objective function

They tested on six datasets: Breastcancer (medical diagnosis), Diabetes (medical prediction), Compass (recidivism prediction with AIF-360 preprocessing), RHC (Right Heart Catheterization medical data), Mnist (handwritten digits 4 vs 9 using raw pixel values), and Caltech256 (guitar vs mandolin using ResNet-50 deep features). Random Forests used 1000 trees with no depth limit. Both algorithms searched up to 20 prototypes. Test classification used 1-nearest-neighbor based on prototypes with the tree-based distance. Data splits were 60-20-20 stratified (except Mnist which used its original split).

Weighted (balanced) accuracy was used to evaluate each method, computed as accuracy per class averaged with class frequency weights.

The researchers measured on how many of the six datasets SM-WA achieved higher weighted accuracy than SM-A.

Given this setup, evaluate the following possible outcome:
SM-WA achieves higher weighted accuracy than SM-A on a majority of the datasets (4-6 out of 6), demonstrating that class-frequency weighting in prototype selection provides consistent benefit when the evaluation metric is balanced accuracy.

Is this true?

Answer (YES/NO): NO